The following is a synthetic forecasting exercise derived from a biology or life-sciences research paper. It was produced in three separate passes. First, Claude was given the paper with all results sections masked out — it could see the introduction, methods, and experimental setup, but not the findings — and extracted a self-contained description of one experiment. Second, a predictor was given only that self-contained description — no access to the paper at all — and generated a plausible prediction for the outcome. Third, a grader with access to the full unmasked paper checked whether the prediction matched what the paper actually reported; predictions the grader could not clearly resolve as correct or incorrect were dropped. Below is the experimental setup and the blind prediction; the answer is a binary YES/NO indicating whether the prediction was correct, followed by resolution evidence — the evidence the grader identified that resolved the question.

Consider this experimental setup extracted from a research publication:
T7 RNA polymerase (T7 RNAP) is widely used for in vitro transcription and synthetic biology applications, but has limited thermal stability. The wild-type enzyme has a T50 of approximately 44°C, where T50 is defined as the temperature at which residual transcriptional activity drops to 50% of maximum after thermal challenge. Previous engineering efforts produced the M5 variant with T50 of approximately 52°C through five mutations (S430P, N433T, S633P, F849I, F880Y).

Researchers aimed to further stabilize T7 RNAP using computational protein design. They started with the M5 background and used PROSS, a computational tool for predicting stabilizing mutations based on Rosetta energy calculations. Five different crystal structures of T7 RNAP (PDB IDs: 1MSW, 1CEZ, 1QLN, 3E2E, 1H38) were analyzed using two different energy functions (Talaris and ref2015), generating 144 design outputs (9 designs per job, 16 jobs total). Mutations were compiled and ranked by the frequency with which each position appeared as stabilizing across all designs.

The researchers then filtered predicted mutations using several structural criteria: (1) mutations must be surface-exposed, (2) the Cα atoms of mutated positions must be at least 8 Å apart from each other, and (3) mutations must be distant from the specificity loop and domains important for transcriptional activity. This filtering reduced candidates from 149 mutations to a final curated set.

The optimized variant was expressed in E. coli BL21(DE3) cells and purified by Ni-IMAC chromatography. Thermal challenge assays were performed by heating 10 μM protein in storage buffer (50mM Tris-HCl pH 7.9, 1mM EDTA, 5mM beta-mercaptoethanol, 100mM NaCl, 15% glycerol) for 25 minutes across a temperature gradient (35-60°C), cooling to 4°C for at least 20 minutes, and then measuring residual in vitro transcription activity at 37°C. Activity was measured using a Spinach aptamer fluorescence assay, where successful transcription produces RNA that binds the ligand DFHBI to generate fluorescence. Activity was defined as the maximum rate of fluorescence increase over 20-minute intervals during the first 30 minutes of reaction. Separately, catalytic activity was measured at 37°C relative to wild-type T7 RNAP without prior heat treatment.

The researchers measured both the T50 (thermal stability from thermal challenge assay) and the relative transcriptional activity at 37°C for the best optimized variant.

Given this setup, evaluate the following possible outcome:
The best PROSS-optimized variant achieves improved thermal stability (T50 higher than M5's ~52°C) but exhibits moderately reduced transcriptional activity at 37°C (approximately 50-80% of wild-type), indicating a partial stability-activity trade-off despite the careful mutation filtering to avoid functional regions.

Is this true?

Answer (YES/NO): YES